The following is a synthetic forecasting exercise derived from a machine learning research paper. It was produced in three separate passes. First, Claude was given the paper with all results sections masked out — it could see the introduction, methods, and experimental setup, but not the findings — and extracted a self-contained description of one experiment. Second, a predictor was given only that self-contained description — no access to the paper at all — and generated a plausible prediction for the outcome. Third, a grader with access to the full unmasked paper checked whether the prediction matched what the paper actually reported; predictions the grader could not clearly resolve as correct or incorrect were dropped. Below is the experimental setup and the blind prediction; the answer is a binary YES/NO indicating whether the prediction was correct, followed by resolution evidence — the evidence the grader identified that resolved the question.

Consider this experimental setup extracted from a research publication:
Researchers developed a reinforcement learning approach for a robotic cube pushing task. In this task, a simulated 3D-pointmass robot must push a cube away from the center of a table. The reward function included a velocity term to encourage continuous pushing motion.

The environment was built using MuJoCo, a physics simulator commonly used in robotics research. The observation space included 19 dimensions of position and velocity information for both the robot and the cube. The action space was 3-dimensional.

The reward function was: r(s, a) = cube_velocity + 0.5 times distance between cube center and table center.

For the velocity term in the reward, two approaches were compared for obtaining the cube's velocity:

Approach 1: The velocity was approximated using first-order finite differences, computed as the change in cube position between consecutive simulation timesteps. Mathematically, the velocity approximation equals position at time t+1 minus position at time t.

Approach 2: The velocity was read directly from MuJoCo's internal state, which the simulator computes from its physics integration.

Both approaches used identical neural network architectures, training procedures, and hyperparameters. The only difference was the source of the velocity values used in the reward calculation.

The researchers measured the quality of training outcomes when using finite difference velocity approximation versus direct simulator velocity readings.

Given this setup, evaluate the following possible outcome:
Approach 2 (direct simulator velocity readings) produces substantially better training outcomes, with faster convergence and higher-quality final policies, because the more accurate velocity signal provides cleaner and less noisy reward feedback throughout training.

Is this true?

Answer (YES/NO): NO